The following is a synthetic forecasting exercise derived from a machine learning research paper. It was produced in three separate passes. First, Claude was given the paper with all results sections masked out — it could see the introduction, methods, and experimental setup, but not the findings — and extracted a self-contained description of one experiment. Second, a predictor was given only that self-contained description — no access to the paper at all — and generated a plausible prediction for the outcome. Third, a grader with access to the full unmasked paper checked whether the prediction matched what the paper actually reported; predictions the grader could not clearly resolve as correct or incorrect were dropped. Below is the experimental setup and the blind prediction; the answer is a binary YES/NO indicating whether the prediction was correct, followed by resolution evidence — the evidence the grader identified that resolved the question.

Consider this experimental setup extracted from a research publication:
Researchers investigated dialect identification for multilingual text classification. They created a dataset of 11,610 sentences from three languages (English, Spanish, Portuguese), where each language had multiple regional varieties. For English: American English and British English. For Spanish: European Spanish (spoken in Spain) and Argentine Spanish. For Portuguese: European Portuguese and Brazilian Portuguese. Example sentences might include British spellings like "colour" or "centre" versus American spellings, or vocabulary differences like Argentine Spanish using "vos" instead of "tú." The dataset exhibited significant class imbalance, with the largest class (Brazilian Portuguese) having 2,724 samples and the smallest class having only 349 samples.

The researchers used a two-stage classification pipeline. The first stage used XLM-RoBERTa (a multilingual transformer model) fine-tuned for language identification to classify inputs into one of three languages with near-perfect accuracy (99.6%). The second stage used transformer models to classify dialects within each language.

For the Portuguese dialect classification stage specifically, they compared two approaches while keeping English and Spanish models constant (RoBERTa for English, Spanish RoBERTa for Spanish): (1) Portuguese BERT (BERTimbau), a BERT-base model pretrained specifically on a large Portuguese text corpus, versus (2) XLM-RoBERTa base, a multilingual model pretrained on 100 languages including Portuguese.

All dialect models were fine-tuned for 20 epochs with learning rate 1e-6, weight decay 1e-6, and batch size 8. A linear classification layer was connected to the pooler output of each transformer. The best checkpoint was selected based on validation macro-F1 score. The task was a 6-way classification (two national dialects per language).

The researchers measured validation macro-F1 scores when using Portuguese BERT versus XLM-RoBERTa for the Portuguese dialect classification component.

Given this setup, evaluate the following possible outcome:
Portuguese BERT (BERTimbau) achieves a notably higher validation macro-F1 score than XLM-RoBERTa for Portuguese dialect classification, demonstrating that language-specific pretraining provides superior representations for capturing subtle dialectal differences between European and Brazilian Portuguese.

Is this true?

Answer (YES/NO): YES